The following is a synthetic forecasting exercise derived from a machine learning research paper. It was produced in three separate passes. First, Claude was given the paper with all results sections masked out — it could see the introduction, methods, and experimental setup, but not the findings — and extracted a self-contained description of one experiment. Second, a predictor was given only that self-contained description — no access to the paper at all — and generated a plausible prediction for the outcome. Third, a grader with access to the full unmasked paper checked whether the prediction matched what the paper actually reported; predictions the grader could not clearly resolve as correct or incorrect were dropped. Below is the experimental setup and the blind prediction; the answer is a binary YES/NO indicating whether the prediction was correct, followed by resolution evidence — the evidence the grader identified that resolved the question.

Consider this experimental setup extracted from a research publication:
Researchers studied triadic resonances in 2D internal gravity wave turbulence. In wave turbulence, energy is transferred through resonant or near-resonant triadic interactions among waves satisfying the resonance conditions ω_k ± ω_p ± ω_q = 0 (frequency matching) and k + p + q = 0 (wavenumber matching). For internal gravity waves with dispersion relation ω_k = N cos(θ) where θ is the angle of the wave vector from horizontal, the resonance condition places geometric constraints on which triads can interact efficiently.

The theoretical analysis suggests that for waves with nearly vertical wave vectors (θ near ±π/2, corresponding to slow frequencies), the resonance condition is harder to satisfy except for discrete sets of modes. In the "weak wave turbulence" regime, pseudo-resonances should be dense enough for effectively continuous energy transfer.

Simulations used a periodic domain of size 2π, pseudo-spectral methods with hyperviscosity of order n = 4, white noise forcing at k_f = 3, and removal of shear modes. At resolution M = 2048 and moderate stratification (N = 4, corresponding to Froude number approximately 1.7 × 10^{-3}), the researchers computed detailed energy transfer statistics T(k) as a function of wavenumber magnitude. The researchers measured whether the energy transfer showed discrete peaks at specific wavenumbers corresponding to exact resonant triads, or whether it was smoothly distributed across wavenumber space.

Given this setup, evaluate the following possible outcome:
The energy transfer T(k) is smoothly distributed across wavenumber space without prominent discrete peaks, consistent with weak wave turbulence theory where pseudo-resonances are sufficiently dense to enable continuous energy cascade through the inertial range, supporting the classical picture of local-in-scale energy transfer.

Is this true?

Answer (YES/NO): NO